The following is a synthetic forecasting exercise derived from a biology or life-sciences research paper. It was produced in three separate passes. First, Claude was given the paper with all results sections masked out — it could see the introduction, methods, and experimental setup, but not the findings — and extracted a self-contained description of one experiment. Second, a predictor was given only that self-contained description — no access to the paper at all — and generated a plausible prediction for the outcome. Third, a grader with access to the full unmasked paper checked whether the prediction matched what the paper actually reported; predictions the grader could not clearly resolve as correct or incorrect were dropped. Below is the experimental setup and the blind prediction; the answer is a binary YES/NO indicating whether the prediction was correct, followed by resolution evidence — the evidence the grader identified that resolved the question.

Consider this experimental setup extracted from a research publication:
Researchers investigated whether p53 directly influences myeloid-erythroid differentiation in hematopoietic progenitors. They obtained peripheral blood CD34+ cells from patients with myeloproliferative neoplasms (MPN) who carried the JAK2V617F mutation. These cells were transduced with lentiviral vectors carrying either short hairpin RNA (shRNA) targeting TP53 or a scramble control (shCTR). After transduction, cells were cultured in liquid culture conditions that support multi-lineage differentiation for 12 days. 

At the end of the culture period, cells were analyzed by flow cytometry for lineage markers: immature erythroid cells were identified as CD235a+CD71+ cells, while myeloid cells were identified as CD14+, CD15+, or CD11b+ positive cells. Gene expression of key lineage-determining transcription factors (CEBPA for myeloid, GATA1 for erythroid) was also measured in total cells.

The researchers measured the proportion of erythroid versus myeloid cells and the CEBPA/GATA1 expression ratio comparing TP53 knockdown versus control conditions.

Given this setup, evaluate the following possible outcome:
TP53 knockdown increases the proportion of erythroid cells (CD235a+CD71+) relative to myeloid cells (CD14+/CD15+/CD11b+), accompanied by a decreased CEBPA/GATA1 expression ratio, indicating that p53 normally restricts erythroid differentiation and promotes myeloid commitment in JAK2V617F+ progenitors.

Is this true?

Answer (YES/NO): YES